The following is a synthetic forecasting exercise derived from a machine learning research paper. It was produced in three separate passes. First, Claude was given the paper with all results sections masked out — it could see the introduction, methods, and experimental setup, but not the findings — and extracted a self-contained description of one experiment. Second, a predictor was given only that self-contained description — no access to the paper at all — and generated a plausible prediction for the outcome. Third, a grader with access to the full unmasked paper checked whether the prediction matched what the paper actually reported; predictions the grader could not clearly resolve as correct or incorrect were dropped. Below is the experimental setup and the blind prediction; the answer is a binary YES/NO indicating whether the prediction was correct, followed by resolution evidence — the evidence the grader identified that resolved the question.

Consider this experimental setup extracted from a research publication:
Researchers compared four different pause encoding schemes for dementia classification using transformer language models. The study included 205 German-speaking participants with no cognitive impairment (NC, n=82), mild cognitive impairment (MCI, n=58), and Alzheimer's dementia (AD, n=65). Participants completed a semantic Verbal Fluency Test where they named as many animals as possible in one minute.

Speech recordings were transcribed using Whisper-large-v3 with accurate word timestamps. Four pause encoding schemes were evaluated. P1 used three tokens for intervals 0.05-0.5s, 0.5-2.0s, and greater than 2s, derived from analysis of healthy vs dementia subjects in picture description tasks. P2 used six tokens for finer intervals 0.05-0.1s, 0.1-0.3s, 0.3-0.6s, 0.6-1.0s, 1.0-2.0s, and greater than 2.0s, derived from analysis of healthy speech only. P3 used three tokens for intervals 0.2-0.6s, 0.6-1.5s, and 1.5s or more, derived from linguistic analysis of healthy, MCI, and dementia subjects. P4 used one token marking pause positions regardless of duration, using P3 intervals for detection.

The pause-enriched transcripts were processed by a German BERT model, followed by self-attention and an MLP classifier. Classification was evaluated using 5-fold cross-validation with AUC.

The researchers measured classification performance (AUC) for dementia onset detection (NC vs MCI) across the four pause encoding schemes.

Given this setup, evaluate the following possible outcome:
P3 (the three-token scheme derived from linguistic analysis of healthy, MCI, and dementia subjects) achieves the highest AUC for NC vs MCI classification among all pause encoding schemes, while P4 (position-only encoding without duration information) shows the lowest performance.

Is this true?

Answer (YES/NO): NO